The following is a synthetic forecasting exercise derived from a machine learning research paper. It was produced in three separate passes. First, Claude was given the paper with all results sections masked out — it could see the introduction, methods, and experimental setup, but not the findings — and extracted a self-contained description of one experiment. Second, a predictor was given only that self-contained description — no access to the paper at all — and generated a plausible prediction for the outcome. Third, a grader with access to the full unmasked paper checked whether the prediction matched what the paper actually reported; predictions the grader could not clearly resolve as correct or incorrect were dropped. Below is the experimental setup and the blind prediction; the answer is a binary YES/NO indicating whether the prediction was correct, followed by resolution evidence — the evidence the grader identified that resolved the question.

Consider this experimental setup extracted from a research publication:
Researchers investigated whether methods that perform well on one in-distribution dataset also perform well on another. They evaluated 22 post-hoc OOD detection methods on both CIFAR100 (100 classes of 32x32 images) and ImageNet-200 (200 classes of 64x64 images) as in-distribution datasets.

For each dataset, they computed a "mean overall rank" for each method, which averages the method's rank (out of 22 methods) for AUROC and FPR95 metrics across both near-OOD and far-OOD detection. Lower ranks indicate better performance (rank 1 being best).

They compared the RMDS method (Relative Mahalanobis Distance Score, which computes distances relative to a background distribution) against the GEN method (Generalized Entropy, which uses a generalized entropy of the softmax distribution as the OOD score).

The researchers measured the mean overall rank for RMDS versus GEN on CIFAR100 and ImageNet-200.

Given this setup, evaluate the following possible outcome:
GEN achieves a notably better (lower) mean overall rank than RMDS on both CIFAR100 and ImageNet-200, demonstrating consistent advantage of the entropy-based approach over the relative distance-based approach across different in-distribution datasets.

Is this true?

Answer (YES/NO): NO